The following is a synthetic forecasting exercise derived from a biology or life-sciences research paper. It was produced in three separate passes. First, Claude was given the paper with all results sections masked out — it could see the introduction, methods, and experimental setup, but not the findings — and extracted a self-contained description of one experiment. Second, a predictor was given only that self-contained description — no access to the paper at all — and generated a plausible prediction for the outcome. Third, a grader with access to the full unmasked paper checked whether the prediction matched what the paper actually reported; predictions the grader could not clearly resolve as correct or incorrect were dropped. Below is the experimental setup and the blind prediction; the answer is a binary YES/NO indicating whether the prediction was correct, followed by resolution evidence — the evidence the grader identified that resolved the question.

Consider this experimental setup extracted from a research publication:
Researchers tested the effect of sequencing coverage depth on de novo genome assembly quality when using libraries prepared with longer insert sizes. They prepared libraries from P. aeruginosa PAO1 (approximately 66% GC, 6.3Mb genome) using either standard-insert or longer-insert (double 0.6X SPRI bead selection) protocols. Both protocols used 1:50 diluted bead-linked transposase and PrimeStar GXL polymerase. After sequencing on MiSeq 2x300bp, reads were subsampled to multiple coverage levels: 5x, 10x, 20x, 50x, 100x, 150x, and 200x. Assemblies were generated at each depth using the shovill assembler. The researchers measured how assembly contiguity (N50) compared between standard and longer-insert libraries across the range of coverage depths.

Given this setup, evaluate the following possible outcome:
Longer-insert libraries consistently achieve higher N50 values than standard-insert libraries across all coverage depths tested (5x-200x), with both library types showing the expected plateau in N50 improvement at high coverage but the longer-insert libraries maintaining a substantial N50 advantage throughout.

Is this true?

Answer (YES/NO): NO